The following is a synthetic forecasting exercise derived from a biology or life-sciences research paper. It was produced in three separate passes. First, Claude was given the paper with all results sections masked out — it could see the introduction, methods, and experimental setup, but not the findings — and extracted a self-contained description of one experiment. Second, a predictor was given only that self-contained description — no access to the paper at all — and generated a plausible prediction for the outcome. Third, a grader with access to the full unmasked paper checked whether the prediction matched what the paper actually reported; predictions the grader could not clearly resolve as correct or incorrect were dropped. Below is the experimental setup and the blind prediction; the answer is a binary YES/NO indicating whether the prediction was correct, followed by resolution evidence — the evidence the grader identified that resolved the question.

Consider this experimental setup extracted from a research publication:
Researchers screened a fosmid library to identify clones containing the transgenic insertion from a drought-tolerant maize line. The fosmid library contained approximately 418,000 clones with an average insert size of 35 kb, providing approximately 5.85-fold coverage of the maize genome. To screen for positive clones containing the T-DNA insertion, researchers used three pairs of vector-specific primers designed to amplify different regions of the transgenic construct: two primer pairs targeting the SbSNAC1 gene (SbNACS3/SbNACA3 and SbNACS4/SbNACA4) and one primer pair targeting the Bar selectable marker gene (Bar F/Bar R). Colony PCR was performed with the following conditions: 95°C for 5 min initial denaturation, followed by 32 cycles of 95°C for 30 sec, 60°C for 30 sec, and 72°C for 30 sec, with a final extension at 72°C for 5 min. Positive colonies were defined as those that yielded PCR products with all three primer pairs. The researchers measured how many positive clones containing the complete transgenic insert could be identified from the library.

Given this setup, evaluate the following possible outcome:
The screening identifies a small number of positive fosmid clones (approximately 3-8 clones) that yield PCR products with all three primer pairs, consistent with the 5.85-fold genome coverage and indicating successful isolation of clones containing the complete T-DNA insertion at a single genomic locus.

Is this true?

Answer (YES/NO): YES